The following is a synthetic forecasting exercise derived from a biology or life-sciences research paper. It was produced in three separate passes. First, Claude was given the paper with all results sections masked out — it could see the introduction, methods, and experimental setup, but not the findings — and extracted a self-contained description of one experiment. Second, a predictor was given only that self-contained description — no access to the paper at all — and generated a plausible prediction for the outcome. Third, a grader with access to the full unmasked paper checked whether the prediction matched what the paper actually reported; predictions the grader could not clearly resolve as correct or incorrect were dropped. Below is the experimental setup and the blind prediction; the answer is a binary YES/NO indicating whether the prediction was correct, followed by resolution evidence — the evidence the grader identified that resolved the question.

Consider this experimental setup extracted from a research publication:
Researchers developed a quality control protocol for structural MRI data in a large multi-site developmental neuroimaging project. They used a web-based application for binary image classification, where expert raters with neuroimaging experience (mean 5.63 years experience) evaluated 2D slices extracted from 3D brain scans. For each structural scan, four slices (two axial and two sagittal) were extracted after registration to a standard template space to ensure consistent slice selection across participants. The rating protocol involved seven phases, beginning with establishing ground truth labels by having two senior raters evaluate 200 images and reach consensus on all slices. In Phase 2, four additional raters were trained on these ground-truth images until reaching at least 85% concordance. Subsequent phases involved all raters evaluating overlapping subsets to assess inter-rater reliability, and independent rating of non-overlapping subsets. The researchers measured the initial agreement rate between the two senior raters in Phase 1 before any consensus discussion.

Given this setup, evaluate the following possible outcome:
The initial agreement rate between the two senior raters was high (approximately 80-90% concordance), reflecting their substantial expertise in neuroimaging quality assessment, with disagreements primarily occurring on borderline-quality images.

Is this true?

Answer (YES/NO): NO